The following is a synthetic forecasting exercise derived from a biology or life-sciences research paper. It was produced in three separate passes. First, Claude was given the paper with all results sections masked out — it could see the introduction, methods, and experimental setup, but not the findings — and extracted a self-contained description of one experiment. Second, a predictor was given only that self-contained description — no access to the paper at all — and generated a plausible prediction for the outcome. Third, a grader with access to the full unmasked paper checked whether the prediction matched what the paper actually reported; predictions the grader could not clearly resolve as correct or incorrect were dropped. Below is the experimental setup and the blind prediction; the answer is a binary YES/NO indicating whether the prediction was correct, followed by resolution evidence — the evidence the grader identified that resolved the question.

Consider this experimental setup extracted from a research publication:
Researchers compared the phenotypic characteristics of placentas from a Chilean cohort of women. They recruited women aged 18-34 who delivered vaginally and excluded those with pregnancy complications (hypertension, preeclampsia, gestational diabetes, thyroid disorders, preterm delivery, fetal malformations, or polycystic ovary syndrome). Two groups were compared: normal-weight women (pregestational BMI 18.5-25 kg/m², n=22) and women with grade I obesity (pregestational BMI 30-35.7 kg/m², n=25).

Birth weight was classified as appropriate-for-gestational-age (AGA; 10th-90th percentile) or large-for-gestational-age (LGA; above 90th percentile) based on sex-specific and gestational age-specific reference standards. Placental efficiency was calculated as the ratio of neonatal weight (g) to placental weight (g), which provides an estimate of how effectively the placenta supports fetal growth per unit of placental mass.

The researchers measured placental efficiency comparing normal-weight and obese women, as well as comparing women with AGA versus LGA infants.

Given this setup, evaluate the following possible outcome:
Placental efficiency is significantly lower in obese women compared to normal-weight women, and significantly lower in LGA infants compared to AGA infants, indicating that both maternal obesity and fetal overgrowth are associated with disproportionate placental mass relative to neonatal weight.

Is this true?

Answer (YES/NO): NO